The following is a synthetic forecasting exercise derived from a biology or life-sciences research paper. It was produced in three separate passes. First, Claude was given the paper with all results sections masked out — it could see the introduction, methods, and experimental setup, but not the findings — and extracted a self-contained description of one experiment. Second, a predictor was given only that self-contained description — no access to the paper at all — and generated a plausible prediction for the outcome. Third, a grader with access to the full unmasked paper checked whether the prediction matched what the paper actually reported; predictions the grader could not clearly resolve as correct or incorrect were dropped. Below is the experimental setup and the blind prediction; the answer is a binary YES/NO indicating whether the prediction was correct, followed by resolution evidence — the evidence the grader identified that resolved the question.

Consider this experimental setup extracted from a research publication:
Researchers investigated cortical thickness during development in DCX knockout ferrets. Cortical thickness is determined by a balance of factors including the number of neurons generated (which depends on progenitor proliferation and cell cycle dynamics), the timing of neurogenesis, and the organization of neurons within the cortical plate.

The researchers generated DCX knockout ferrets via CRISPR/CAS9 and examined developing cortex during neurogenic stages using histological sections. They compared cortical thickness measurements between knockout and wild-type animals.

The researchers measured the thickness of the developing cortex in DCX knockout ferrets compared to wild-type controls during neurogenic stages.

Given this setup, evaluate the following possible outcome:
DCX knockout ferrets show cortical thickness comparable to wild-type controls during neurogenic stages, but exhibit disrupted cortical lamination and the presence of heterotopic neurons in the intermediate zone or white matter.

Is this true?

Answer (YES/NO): YES